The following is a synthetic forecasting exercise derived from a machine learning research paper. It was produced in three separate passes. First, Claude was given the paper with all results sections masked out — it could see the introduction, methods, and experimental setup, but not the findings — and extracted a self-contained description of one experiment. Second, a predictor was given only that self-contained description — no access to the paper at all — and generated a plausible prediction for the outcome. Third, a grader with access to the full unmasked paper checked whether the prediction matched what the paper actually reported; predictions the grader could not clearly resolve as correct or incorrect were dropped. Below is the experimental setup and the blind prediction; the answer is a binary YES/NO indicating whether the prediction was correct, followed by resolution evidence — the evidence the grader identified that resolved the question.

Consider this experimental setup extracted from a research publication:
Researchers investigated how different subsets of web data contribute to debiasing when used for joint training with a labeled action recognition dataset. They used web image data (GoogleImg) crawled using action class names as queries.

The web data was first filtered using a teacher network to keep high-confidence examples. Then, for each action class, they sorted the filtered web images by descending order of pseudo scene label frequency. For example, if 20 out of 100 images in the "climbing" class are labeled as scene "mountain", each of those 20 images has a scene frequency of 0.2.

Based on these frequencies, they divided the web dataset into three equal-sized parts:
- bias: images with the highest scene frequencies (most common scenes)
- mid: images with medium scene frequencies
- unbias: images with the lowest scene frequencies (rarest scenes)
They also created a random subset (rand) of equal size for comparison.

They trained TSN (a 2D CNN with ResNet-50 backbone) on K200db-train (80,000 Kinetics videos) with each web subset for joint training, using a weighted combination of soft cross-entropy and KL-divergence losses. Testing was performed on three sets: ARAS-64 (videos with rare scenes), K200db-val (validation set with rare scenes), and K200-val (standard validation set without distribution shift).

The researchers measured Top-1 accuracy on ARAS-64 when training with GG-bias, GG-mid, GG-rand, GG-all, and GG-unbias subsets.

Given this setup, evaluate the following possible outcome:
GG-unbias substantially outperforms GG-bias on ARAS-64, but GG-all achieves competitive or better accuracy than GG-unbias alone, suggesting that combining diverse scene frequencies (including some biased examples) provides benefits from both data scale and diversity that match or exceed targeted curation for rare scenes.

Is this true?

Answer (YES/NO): NO